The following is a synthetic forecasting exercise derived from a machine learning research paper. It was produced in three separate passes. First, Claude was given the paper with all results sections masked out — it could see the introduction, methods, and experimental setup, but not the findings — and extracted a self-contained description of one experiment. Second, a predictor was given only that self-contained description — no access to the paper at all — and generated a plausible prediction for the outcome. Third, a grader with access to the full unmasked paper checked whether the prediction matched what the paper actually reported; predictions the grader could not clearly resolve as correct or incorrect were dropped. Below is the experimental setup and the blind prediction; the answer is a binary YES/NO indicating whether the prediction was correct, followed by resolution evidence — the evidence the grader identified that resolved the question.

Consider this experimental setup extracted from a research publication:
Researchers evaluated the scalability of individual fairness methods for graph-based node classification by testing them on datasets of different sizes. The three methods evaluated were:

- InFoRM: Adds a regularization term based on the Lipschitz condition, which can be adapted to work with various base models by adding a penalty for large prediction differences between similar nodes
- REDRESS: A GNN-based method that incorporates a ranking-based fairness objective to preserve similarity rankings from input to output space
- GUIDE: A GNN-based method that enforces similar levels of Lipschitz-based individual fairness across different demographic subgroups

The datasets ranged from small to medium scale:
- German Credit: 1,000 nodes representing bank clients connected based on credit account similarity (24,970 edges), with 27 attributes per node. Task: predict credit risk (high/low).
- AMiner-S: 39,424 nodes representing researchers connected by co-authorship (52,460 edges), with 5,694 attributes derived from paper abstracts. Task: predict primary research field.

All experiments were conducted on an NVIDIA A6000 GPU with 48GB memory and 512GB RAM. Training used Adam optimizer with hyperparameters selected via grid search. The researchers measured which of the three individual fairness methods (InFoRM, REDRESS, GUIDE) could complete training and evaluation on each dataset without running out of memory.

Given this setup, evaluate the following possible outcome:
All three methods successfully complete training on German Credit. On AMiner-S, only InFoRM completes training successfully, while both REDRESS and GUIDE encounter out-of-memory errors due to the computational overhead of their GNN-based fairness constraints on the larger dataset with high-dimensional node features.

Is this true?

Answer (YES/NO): NO